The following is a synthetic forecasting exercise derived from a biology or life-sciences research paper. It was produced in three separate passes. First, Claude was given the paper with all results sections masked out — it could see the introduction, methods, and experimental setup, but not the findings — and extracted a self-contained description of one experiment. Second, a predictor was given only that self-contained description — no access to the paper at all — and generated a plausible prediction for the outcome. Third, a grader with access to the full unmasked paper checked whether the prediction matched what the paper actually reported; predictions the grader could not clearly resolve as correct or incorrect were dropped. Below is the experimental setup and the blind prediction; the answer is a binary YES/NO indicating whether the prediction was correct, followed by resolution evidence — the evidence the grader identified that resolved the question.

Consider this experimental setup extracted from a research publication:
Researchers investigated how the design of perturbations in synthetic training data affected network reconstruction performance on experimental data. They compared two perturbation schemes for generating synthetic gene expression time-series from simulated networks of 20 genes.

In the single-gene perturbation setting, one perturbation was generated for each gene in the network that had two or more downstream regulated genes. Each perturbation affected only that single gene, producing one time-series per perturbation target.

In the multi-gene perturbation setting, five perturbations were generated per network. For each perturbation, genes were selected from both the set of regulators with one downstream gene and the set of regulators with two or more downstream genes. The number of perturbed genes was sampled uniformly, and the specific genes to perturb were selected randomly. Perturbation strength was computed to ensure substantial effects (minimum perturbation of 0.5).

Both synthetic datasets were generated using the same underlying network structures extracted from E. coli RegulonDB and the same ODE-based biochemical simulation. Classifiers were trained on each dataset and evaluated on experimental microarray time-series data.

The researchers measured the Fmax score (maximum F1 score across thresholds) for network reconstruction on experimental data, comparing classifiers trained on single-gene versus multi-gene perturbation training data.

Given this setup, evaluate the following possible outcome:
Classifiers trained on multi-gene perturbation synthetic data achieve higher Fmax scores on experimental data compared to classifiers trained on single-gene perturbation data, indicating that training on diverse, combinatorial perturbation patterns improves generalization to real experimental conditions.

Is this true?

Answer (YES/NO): YES